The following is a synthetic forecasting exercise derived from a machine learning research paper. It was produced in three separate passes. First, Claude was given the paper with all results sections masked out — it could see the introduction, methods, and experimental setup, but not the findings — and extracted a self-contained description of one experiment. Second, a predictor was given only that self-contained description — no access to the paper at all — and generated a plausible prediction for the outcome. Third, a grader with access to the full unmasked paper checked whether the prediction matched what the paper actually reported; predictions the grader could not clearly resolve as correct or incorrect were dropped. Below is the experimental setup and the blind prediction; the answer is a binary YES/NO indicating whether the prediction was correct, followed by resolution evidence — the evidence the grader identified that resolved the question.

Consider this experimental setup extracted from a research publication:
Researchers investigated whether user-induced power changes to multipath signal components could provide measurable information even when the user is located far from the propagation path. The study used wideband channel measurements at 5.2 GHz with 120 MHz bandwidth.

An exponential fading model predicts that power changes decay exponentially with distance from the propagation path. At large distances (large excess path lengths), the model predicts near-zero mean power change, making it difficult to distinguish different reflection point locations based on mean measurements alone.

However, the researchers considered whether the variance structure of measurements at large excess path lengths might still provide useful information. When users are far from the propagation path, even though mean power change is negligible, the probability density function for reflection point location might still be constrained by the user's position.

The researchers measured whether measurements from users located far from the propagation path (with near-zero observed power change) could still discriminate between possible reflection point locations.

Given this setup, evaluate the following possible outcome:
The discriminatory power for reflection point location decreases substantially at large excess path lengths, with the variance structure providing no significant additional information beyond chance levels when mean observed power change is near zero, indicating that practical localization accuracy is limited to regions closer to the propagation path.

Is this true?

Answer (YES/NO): NO